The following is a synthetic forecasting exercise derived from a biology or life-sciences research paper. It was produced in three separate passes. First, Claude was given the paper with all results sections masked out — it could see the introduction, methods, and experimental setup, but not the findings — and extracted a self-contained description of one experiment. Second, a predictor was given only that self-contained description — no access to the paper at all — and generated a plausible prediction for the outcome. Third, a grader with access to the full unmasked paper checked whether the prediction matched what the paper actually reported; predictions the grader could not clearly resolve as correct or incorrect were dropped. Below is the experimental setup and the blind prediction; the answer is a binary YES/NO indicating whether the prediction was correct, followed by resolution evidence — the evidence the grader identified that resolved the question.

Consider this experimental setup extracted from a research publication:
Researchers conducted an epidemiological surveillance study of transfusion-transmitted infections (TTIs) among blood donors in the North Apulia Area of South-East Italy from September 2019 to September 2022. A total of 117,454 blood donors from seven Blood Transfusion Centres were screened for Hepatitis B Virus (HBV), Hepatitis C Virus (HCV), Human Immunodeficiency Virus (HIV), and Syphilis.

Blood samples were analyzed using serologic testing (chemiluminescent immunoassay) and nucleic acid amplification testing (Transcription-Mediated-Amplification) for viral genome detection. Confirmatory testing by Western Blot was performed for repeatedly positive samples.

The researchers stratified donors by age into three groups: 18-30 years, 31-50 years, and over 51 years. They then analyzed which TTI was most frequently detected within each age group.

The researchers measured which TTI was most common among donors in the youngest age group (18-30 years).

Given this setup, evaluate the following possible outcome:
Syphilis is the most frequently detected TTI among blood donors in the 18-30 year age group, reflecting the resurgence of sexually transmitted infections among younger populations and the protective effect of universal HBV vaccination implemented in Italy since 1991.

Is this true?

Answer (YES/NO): YES